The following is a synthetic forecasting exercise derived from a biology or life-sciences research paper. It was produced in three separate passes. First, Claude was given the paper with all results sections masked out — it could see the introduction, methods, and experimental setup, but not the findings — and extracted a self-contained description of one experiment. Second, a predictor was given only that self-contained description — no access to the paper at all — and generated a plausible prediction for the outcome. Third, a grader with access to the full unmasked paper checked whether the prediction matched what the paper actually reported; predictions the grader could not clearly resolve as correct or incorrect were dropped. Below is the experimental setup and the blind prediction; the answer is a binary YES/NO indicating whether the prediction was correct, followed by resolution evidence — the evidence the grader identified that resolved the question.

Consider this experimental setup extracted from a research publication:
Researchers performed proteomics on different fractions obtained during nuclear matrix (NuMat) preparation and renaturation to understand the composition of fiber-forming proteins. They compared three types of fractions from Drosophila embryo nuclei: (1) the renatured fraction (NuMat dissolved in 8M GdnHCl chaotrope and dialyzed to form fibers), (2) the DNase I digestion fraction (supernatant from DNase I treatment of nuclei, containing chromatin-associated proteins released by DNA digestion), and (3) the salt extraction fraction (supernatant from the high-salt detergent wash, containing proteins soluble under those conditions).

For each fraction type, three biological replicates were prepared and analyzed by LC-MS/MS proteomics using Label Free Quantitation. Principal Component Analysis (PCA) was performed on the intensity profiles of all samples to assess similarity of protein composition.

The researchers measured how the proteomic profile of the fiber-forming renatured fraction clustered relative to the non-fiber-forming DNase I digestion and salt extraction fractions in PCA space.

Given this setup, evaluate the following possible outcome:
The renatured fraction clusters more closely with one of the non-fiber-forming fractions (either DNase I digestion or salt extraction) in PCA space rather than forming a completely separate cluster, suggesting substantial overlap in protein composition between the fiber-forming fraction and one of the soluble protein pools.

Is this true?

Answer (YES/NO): NO